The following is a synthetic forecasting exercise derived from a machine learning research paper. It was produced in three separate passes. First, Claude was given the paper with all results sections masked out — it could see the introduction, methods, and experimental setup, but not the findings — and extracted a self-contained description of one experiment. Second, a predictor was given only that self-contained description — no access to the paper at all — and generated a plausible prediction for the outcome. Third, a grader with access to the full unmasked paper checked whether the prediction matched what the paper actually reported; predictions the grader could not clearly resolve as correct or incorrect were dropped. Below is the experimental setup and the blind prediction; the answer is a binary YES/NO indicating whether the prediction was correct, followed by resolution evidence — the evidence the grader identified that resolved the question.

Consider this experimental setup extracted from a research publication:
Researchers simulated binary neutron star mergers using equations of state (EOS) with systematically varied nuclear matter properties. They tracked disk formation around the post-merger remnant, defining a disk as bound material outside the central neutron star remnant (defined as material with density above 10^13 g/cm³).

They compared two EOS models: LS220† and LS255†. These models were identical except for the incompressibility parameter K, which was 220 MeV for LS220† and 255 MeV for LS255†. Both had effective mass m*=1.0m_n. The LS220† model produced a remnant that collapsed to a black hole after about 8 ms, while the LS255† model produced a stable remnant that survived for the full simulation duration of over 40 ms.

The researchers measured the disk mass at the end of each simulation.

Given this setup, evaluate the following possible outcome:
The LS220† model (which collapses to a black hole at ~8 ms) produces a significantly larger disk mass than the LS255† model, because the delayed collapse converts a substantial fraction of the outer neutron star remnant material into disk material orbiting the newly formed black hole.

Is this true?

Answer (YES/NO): NO